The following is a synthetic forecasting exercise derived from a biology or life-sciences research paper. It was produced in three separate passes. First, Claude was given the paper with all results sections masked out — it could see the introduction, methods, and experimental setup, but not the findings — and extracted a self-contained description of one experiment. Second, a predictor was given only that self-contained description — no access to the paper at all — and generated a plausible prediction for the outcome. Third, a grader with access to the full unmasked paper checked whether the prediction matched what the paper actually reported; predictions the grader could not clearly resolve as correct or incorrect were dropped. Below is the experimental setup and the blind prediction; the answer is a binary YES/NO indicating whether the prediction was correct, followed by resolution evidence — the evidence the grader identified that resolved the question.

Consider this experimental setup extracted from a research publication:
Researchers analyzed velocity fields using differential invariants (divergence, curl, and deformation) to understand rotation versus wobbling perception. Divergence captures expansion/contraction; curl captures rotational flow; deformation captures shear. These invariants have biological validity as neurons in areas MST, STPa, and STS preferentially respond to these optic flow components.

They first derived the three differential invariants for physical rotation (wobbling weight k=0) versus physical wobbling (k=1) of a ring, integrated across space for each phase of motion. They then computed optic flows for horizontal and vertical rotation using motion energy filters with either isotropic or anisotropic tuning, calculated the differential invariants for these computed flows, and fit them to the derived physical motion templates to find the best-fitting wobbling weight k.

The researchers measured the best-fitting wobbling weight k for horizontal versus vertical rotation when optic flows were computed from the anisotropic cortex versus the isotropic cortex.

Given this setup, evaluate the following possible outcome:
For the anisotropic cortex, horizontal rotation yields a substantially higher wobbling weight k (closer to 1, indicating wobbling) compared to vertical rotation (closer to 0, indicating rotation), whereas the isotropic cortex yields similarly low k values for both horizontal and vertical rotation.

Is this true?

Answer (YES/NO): NO